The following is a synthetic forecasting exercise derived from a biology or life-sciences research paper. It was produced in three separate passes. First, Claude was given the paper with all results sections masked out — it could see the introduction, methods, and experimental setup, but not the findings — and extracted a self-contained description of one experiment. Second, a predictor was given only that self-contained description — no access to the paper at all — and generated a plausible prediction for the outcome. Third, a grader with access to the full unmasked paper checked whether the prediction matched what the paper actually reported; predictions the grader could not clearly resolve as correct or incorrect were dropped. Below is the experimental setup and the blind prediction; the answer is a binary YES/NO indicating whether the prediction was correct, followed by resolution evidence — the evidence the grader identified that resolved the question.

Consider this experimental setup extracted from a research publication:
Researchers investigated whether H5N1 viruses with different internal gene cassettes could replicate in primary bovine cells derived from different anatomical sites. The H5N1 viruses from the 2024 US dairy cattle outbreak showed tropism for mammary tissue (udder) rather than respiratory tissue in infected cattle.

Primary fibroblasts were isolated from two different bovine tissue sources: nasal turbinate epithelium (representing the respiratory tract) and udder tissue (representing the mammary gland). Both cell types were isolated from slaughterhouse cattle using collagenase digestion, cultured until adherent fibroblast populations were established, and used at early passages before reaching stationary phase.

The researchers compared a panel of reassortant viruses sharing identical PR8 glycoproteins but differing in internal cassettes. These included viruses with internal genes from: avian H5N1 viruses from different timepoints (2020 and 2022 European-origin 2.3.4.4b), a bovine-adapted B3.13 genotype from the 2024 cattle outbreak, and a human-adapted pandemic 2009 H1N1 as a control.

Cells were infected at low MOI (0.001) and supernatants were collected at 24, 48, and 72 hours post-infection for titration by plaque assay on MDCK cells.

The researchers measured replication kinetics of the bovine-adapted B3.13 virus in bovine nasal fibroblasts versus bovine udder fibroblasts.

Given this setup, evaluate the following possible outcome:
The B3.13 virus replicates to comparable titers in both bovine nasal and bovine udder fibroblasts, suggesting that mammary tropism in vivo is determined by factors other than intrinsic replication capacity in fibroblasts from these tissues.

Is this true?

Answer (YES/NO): YES